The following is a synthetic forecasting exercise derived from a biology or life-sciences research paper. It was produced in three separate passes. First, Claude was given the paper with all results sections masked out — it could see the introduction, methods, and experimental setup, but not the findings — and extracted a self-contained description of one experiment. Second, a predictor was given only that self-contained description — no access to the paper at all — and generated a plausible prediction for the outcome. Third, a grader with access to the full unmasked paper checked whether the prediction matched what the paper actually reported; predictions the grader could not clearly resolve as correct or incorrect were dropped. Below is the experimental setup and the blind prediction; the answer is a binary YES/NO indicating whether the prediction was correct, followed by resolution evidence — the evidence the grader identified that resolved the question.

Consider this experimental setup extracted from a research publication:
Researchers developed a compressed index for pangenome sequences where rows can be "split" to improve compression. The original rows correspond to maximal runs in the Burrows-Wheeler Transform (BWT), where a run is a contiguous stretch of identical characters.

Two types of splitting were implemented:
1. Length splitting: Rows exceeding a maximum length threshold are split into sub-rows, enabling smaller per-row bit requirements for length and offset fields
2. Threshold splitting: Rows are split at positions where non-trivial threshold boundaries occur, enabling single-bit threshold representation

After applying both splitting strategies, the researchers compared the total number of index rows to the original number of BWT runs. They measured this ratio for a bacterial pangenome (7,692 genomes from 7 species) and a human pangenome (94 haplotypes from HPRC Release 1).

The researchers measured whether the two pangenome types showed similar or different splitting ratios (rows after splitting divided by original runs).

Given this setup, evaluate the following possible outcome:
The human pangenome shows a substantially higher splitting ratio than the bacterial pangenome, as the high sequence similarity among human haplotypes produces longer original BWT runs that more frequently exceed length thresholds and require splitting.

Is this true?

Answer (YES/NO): NO